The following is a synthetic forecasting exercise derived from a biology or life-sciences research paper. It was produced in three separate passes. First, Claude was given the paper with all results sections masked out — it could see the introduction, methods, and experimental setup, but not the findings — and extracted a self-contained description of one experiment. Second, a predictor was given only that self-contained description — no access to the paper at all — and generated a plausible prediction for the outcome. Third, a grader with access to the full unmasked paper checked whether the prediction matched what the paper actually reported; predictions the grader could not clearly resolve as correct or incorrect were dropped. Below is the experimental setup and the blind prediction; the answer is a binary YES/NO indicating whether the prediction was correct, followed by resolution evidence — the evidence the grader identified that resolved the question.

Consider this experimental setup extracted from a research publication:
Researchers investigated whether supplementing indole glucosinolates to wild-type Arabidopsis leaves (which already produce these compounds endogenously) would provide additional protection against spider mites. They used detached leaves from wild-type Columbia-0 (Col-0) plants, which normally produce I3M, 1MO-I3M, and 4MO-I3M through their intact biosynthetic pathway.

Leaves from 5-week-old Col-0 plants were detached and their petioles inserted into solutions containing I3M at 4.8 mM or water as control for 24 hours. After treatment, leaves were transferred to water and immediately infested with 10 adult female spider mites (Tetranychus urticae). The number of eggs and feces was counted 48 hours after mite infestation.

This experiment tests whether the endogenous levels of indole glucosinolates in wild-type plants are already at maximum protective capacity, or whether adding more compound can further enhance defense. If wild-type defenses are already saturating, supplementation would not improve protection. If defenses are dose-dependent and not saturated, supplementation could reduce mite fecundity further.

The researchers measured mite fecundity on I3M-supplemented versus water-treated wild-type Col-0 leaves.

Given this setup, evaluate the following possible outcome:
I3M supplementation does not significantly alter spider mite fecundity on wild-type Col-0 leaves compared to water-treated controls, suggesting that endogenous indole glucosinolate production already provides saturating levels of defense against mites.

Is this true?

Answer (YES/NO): YES